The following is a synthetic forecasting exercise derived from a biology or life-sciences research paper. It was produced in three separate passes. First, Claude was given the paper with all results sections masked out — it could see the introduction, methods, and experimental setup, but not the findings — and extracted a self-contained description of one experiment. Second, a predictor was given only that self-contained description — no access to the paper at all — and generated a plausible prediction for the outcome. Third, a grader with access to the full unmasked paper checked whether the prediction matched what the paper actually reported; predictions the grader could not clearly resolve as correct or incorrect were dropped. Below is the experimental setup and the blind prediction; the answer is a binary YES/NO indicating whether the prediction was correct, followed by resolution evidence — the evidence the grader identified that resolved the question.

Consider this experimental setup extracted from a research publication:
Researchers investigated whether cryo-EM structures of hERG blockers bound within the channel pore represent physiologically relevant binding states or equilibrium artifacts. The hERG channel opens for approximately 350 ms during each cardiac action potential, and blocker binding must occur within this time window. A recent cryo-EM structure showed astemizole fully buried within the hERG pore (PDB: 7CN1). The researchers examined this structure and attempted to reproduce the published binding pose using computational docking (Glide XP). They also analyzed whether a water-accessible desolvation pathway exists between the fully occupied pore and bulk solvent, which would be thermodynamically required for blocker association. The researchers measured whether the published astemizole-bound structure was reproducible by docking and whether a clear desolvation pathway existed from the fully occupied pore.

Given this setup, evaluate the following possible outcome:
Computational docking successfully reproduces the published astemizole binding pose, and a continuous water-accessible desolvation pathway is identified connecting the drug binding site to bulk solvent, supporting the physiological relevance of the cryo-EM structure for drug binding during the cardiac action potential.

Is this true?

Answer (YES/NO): NO